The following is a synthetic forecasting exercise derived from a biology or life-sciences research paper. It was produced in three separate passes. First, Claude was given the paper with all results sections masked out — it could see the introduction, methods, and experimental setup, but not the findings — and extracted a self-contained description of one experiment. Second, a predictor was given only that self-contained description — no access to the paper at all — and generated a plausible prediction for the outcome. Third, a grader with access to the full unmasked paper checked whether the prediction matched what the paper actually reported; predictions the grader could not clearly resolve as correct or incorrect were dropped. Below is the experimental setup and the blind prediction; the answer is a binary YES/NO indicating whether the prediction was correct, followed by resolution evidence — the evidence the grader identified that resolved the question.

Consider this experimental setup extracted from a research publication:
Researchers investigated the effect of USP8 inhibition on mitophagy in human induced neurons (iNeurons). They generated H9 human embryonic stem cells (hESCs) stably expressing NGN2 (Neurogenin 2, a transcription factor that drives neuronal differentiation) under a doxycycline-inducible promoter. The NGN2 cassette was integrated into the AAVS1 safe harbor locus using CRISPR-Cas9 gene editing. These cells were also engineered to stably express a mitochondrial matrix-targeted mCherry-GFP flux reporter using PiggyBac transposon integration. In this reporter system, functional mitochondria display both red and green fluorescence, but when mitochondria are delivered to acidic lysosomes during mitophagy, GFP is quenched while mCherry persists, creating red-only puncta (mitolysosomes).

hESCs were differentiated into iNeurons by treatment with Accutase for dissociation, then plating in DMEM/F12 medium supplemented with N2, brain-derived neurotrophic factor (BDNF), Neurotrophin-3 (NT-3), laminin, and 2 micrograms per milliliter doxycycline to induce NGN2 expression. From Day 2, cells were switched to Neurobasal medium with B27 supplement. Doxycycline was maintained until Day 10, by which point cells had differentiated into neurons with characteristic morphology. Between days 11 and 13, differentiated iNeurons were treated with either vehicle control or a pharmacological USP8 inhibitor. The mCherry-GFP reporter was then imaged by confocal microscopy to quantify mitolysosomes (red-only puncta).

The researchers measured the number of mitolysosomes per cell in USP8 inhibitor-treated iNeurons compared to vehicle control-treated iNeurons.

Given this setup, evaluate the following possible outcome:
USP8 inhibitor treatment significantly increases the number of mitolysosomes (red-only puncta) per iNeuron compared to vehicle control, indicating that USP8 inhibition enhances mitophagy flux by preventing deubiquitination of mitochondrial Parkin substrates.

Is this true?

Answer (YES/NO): NO